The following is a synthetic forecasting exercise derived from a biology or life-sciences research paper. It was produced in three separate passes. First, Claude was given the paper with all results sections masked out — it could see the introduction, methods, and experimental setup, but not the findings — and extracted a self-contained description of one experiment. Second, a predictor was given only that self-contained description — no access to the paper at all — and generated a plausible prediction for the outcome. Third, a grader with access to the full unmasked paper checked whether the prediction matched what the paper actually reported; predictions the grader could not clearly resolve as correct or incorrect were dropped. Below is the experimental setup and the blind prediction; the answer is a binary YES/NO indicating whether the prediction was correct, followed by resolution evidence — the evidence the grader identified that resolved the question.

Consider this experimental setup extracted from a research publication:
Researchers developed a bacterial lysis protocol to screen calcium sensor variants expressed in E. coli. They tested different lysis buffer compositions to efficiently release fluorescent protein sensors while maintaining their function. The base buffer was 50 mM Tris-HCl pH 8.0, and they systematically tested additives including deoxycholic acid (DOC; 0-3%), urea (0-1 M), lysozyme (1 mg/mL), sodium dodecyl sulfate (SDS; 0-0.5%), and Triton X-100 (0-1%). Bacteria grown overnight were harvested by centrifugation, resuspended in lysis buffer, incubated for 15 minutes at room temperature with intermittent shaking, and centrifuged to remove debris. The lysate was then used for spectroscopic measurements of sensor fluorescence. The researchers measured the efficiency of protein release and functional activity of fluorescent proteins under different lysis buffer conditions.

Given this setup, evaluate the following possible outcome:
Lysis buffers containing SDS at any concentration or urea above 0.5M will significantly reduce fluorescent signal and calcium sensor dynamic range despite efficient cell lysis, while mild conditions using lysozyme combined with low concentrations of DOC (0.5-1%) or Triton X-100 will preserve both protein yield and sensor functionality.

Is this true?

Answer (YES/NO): NO